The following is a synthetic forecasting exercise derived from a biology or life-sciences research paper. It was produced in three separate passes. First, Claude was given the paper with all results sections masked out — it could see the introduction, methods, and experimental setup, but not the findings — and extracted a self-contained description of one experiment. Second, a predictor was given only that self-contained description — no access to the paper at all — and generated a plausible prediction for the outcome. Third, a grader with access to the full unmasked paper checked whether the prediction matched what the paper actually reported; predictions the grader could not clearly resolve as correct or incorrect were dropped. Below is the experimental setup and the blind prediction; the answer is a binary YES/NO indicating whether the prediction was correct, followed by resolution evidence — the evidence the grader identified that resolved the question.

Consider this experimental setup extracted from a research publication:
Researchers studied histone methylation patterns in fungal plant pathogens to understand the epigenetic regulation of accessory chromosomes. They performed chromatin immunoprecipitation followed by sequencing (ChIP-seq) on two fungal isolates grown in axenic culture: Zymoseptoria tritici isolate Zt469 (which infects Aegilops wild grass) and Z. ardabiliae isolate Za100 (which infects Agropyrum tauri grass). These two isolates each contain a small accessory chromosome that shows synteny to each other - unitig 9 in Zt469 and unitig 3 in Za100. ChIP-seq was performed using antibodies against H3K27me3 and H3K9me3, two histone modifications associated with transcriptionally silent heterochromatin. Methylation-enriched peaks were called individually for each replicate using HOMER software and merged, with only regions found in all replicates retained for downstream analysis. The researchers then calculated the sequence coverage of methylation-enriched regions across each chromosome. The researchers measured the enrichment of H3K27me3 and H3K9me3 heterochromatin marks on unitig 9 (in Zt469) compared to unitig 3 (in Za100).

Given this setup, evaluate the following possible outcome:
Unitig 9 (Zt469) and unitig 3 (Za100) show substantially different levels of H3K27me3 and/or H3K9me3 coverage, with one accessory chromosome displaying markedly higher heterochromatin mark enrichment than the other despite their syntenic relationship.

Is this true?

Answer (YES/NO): YES